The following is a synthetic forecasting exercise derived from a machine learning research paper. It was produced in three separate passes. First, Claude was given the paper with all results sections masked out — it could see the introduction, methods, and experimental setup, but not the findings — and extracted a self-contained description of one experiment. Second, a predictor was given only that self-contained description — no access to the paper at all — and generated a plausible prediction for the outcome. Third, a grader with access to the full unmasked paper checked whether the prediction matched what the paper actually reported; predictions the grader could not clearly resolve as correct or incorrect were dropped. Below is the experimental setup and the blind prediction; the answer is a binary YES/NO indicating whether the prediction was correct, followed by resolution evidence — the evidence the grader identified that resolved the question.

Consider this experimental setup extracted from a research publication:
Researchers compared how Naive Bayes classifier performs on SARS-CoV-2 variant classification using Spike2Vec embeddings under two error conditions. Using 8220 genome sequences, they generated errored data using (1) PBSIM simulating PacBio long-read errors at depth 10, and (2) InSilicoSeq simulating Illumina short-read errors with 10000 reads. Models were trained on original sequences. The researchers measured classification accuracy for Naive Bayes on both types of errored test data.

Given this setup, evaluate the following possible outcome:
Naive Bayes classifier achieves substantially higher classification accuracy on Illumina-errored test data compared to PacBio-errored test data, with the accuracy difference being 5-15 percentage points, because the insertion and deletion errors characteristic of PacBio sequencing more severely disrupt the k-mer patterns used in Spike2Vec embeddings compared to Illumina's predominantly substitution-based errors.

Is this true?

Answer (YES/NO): NO